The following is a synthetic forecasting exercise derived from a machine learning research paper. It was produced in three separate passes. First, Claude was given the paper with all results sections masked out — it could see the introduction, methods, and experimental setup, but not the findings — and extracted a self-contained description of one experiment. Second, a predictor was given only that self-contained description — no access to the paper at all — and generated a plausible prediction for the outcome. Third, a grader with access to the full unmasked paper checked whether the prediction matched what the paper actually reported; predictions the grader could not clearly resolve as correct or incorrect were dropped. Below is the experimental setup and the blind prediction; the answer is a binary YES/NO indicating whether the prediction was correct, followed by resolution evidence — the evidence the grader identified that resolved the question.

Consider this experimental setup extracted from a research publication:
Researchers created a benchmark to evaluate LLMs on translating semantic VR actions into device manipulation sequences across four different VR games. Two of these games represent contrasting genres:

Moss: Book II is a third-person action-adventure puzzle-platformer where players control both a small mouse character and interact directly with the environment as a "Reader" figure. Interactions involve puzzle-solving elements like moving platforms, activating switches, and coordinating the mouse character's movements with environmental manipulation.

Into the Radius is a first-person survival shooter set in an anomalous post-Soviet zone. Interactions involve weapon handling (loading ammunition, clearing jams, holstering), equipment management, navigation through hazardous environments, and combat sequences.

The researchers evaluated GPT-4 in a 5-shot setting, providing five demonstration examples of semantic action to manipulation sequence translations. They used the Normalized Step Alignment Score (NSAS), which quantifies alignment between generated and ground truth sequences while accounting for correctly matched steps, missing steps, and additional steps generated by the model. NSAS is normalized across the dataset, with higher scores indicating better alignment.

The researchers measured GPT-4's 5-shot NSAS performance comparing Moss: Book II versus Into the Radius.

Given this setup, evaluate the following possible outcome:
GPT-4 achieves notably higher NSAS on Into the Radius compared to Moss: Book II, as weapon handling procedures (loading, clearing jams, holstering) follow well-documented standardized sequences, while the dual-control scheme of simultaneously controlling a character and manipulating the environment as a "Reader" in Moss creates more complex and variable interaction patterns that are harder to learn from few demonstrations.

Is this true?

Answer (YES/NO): NO